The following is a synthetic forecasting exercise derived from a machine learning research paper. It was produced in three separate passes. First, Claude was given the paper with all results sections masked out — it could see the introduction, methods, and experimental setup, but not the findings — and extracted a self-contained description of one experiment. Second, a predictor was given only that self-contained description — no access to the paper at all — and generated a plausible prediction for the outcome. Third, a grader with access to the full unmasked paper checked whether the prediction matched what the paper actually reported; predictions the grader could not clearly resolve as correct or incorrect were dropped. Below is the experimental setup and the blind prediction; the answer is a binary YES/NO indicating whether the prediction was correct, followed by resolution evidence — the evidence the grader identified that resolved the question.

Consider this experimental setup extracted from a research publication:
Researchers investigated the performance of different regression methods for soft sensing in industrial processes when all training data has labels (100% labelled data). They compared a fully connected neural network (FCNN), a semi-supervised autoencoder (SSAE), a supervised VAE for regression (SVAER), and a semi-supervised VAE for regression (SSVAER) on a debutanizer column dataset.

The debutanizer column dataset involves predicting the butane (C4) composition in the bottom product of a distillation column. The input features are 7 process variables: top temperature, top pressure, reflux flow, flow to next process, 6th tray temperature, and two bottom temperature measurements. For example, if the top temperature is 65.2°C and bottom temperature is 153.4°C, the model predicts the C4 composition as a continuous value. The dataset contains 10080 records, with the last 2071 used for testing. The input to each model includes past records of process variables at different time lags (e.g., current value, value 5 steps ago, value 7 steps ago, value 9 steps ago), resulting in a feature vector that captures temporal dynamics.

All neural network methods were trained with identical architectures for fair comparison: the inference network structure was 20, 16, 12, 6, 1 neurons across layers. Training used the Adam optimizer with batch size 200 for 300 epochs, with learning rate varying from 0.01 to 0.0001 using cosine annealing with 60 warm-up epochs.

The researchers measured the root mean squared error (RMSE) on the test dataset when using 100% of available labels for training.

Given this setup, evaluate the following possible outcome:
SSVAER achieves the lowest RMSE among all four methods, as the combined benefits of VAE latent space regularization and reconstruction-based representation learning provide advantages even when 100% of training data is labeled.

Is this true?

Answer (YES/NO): NO